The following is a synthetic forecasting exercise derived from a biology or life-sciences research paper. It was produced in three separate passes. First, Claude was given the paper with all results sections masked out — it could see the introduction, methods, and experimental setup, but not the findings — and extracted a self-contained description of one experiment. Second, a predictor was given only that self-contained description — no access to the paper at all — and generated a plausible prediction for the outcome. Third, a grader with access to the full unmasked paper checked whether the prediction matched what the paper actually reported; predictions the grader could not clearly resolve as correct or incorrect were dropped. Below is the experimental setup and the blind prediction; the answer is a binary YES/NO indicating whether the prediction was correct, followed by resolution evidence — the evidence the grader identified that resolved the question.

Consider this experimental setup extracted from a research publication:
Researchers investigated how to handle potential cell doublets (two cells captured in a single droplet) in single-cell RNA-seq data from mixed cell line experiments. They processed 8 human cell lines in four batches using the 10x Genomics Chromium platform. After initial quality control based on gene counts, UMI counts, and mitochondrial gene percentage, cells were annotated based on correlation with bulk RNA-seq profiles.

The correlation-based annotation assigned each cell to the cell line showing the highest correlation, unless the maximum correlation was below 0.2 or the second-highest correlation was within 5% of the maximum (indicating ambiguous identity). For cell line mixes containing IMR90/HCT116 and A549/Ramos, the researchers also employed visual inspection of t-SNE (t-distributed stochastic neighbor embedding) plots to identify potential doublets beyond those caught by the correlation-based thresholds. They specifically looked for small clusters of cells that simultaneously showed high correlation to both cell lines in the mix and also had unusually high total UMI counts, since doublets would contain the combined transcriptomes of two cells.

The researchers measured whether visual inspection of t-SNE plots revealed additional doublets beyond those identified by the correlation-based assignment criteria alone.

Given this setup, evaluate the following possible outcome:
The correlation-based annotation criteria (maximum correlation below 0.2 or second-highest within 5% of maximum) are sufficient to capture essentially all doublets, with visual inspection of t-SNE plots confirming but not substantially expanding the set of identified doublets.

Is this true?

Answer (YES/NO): NO